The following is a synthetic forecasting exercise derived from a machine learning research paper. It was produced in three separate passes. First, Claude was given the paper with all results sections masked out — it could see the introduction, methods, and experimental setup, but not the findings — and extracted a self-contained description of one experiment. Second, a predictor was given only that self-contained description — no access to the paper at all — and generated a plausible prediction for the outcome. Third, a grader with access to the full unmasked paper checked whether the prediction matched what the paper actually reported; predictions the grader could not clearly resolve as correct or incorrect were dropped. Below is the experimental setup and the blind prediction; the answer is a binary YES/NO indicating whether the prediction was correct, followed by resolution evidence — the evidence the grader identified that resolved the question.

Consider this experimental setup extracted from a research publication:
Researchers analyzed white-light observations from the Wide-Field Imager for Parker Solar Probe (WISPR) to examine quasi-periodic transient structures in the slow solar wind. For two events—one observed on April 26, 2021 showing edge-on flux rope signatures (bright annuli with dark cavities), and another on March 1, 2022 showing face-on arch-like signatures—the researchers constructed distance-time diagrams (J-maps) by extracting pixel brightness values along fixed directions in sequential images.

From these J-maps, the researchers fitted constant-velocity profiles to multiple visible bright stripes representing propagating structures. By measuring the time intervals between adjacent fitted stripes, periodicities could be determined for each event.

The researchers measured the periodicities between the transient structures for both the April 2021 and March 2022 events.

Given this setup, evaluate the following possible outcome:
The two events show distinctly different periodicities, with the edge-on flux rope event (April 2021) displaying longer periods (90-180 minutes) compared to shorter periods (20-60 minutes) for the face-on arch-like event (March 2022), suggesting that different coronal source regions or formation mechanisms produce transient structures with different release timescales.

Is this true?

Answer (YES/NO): NO